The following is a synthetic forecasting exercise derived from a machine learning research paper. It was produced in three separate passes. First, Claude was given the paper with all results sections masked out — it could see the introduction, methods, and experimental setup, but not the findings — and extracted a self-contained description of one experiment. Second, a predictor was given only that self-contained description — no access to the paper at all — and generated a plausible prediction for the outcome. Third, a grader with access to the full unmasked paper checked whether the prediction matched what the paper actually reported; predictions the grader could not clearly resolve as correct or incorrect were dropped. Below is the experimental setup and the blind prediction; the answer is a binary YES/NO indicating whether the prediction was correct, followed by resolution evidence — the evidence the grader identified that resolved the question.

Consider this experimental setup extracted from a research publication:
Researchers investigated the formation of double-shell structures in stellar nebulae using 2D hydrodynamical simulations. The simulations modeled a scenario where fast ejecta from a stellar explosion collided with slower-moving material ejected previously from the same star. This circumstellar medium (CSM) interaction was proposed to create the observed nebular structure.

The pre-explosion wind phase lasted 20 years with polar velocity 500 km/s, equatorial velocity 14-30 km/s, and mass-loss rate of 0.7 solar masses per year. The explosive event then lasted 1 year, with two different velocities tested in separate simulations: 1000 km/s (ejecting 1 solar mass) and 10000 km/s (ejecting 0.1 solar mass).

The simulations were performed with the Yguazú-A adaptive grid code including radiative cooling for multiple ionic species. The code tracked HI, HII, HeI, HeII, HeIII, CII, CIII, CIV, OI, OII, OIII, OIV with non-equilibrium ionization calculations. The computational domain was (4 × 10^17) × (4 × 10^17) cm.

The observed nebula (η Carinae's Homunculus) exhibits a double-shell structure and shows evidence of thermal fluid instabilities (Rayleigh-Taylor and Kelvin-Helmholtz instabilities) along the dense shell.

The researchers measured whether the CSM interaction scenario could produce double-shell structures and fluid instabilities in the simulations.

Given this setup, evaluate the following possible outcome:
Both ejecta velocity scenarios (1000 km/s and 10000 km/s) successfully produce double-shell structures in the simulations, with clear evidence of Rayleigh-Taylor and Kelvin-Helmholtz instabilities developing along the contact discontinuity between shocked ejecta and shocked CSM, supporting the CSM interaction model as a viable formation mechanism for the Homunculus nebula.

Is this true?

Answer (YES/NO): NO